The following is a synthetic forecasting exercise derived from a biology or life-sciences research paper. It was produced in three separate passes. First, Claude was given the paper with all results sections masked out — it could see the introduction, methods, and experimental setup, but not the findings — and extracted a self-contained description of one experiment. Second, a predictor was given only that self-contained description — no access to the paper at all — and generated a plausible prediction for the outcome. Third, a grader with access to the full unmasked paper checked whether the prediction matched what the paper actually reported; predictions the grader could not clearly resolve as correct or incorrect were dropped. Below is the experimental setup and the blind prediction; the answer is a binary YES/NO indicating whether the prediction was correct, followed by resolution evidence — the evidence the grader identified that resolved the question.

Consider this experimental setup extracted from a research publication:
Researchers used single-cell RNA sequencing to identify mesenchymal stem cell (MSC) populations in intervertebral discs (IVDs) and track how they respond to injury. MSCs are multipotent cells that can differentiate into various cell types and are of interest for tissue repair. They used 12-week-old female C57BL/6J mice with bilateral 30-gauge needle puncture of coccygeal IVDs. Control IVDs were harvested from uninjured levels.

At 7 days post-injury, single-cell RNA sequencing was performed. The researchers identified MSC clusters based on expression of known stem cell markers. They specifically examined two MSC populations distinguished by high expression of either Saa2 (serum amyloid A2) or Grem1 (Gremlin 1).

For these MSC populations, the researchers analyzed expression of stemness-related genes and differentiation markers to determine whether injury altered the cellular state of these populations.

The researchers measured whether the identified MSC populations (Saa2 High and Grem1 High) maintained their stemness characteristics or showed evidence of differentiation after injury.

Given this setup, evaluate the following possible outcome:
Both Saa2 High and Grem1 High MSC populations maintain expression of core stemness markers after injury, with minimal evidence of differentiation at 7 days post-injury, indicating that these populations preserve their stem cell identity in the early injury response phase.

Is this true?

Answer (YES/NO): NO